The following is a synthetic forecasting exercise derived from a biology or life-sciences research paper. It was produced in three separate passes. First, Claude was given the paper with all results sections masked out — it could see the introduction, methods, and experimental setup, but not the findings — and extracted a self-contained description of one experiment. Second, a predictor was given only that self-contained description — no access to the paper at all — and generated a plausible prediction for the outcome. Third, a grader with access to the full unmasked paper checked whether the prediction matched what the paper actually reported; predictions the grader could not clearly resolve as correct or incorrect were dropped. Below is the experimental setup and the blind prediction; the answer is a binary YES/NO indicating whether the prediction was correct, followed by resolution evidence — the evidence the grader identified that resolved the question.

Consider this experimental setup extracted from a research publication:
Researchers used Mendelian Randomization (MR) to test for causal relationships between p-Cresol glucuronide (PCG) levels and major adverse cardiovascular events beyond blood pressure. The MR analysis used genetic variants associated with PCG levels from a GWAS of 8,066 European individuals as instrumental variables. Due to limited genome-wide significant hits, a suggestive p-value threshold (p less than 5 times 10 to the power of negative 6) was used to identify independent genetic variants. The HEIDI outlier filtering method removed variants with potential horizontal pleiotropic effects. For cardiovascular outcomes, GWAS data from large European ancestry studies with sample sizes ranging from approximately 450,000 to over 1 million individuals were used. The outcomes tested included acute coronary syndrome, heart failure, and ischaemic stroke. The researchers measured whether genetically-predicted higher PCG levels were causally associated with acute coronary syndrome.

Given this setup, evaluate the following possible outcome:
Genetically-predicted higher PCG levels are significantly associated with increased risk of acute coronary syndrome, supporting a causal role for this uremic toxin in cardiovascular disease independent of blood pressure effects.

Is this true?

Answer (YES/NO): NO